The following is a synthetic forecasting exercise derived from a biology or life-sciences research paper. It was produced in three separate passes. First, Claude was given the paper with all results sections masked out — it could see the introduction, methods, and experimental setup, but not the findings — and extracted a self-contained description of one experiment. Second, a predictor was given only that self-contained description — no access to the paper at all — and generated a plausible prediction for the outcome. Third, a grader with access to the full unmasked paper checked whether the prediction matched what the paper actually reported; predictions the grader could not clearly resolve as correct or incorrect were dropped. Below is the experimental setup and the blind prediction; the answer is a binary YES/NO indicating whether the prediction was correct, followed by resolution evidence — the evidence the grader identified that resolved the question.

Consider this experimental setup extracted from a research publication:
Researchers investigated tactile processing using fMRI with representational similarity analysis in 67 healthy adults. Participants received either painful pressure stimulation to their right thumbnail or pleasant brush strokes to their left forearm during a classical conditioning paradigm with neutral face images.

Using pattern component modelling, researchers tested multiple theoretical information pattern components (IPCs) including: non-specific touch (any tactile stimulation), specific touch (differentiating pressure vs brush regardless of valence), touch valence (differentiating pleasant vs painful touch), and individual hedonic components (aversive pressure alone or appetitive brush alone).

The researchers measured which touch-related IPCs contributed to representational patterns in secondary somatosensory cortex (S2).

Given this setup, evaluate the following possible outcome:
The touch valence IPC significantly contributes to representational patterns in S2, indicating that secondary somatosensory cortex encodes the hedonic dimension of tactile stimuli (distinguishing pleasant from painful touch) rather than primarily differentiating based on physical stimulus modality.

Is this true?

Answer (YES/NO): NO